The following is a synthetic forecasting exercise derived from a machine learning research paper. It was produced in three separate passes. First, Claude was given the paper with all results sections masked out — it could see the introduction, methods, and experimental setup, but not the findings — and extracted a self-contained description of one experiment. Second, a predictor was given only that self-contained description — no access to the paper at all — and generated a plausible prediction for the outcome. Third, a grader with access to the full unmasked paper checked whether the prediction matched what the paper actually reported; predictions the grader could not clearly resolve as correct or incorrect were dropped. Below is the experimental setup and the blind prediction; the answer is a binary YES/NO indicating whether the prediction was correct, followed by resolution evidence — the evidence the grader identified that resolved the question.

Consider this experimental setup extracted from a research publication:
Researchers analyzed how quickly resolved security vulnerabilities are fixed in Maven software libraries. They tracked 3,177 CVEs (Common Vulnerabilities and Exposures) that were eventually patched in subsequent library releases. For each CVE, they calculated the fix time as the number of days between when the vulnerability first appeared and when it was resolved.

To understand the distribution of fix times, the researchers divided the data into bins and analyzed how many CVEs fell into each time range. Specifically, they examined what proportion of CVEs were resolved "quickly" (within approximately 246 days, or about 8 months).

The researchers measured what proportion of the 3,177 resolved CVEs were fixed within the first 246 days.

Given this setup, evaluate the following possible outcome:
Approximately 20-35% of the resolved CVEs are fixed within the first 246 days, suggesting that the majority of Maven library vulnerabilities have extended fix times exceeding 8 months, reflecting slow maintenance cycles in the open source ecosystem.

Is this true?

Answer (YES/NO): YES